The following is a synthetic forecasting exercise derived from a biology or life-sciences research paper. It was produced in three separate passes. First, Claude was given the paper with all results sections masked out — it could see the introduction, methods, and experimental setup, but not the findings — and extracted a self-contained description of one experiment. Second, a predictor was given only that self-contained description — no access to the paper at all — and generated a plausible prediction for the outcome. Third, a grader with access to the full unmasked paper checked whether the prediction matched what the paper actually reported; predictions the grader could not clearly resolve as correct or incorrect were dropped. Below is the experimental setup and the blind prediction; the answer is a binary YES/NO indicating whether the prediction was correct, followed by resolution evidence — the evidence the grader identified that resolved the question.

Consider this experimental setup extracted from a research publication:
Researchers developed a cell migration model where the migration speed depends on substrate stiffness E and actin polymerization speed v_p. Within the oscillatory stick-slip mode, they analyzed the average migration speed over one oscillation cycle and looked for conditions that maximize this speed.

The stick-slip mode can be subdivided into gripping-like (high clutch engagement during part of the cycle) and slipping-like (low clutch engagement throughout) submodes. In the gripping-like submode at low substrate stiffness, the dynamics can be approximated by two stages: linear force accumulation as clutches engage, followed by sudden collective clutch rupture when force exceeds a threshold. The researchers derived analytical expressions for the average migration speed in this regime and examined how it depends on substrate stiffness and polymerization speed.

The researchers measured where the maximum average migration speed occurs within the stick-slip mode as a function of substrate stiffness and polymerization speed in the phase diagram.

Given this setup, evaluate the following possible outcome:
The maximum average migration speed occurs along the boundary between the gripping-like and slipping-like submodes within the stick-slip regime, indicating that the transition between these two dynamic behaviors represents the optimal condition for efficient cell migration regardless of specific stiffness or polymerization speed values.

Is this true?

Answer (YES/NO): NO